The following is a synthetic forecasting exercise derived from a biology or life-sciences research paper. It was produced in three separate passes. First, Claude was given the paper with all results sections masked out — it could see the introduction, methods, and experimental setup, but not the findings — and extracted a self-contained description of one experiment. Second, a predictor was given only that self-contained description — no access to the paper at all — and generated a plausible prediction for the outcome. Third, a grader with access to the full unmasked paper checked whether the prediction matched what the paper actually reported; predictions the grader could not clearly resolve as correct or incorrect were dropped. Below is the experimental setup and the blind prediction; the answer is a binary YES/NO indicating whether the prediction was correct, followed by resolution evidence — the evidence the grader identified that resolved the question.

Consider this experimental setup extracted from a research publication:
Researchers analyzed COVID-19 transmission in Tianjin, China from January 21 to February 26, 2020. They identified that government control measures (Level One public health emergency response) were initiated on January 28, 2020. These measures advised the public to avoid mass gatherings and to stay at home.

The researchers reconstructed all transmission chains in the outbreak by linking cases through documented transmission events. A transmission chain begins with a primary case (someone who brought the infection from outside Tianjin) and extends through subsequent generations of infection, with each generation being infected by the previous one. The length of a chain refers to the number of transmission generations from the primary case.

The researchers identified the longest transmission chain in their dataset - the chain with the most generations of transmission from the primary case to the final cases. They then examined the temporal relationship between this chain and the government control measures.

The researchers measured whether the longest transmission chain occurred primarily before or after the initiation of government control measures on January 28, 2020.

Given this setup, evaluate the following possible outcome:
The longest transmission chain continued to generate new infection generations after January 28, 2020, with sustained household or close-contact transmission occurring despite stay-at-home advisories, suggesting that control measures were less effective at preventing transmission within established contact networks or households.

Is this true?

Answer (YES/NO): NO